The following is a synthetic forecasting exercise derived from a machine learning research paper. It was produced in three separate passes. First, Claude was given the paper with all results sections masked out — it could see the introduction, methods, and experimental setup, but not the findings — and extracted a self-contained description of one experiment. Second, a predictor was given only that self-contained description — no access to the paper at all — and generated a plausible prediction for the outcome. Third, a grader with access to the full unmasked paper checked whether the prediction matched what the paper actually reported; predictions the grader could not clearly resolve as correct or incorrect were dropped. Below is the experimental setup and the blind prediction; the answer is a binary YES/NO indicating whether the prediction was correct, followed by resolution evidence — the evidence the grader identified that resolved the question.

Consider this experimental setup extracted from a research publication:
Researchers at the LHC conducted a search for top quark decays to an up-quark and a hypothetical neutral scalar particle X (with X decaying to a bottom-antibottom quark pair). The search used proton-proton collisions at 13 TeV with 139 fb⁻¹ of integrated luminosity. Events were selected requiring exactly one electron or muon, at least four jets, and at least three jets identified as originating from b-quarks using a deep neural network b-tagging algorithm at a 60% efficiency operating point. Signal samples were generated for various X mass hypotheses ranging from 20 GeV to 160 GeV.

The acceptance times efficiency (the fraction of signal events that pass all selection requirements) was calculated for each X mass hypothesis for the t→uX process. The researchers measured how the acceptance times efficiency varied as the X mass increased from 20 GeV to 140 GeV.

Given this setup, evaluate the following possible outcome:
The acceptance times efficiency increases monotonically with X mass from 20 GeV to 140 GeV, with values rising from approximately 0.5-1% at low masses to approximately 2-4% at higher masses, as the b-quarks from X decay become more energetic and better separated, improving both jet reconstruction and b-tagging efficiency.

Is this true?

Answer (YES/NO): NO